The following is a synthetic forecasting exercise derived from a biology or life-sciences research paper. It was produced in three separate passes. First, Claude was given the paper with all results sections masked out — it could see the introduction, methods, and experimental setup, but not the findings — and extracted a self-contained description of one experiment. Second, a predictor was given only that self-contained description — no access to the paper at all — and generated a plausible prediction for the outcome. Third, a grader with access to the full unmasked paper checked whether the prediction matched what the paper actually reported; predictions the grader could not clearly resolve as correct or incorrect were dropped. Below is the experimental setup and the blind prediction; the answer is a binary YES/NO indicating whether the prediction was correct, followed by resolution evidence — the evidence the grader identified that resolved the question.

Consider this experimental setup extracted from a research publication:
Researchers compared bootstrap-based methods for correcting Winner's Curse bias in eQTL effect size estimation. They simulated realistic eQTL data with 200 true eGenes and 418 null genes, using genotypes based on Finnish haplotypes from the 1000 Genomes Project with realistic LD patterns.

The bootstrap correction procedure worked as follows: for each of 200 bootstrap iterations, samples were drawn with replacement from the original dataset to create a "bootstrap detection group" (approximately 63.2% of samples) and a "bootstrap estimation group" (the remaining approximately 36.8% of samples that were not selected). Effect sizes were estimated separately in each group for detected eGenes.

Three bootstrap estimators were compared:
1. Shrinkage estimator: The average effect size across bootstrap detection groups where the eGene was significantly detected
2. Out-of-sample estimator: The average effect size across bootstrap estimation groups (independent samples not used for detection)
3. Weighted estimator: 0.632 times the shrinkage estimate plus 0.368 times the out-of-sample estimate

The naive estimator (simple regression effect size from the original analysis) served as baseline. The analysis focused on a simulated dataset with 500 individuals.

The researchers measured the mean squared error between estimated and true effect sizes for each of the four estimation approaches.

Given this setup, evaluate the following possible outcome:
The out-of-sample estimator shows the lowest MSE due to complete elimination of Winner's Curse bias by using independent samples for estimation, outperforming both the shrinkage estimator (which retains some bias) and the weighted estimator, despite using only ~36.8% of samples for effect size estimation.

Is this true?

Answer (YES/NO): NO